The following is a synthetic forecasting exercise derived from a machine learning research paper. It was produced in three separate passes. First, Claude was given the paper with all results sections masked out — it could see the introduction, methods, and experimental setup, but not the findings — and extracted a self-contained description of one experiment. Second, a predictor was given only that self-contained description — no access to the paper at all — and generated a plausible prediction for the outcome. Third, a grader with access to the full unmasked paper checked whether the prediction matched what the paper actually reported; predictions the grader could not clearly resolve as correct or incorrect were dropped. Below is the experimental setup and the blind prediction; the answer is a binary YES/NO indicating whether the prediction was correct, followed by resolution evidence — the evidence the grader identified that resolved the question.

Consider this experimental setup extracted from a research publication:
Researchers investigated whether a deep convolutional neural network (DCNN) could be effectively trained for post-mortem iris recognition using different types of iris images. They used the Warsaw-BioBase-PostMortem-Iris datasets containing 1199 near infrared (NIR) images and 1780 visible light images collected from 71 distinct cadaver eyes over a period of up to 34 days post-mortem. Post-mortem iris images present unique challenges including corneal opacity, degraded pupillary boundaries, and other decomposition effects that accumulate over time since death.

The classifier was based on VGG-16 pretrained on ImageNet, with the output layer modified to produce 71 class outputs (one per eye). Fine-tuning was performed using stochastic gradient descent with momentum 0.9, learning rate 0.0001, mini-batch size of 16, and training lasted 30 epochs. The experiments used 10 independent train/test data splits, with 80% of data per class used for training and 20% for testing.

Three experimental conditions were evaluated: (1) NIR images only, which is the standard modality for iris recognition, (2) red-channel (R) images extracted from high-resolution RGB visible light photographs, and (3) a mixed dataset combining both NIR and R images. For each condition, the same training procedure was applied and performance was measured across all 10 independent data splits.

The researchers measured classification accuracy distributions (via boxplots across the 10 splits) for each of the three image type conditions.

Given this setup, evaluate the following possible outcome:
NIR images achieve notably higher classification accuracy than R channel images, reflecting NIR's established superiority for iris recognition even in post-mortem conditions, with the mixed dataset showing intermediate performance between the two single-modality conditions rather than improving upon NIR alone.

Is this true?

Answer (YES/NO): NO